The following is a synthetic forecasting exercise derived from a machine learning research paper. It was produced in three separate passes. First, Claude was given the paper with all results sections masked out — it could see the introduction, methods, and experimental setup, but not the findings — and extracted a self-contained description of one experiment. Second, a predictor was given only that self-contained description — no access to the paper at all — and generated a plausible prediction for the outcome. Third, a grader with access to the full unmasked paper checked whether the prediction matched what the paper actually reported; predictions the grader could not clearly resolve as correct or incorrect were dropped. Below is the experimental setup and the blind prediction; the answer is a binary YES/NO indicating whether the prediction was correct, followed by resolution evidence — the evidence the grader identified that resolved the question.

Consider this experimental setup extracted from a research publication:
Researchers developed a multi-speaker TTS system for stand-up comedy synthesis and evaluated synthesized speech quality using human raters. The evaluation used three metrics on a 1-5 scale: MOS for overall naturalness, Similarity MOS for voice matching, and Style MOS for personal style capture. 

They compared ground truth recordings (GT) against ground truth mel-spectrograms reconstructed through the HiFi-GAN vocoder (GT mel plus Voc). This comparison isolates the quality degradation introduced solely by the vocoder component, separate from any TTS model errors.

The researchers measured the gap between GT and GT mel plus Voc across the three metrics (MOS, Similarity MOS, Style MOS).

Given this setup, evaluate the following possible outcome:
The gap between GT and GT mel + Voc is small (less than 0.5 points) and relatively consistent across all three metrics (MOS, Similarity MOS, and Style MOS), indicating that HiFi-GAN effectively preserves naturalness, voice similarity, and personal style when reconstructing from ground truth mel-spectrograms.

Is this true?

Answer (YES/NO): YES